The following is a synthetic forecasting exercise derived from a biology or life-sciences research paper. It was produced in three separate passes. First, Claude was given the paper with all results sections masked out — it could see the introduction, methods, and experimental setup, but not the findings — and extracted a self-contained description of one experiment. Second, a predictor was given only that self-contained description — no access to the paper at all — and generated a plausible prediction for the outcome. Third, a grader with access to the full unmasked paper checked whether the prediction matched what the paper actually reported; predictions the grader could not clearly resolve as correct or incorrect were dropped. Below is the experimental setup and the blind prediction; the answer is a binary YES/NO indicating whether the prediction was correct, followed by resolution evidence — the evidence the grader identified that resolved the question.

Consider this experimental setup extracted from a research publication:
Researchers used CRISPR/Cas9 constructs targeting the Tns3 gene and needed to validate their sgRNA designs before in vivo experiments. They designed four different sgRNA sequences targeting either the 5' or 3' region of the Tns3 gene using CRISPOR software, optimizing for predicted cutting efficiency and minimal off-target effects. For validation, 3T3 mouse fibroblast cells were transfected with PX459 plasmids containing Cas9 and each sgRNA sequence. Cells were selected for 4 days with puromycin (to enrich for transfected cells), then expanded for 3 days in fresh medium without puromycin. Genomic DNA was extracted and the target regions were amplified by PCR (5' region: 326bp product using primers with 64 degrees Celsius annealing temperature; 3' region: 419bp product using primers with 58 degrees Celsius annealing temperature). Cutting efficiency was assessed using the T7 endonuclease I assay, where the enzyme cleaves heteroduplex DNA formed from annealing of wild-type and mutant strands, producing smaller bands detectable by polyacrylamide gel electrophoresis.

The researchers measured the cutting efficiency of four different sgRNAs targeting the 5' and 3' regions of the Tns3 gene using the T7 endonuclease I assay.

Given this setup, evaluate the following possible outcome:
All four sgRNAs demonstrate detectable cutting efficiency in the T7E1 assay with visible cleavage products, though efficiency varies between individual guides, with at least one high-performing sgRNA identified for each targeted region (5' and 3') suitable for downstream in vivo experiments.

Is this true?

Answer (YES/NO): NO